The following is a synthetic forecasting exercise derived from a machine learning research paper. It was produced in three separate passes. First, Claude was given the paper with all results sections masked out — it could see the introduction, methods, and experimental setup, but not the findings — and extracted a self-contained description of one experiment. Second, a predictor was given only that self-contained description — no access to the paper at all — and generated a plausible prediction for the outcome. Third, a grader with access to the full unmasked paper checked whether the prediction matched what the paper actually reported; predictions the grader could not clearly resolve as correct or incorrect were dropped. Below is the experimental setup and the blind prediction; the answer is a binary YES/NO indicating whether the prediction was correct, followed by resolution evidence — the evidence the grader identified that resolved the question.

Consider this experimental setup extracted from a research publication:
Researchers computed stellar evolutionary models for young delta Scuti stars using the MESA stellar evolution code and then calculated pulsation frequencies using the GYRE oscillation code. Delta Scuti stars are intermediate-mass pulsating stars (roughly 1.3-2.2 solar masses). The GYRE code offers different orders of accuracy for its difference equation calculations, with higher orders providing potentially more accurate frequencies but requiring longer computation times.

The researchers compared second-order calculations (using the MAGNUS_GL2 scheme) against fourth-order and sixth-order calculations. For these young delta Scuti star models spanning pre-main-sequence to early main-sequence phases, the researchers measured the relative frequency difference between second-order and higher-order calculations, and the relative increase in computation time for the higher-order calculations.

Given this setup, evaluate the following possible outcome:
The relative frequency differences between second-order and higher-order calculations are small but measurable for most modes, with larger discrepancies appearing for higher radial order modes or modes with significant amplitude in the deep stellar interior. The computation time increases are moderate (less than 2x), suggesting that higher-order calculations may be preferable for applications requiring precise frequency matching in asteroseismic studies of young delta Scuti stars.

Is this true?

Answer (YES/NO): NO